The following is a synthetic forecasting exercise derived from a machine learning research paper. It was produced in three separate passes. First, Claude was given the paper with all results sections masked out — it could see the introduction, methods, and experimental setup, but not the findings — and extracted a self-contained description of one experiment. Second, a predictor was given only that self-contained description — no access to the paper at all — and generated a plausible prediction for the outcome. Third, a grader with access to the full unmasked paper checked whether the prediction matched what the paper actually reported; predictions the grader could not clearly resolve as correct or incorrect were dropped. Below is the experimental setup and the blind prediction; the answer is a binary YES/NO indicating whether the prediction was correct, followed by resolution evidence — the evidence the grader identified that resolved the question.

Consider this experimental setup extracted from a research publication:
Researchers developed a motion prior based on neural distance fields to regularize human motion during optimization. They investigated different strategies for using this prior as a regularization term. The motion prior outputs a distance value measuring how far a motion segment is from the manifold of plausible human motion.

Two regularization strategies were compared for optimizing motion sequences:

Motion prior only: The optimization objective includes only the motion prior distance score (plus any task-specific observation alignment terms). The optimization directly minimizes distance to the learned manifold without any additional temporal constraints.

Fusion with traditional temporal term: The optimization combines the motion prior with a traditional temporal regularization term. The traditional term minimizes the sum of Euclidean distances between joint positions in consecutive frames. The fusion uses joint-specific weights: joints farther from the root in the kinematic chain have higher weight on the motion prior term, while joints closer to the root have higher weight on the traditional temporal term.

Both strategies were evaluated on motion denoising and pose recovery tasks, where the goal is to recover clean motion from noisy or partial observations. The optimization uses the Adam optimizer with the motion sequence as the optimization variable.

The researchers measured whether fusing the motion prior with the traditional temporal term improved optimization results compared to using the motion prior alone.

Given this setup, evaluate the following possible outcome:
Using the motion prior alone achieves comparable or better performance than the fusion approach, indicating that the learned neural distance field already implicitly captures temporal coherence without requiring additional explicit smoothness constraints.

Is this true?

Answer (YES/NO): NO